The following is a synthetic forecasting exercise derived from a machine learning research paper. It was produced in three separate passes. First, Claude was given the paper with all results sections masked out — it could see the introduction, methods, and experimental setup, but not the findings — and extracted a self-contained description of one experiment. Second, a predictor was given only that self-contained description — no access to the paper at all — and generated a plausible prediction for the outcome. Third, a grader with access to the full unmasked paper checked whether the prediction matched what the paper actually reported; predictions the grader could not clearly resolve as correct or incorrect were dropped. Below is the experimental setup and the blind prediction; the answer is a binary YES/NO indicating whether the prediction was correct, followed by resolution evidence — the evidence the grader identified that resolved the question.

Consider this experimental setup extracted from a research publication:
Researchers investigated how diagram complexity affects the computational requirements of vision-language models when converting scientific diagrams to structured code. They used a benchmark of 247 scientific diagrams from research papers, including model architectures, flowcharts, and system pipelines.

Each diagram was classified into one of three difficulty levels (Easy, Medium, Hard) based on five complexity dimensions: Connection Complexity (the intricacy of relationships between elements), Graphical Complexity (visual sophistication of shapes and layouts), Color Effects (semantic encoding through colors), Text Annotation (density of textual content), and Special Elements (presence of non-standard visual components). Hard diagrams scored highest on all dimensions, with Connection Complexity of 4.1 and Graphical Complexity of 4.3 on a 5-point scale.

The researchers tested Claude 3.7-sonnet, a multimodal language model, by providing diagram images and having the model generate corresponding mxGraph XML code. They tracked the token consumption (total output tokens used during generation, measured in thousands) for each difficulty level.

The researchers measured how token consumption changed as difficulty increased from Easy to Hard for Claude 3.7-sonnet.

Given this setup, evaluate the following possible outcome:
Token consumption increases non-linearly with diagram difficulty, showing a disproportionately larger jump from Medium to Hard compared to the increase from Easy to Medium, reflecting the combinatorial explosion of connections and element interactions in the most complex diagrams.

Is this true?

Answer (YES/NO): NO